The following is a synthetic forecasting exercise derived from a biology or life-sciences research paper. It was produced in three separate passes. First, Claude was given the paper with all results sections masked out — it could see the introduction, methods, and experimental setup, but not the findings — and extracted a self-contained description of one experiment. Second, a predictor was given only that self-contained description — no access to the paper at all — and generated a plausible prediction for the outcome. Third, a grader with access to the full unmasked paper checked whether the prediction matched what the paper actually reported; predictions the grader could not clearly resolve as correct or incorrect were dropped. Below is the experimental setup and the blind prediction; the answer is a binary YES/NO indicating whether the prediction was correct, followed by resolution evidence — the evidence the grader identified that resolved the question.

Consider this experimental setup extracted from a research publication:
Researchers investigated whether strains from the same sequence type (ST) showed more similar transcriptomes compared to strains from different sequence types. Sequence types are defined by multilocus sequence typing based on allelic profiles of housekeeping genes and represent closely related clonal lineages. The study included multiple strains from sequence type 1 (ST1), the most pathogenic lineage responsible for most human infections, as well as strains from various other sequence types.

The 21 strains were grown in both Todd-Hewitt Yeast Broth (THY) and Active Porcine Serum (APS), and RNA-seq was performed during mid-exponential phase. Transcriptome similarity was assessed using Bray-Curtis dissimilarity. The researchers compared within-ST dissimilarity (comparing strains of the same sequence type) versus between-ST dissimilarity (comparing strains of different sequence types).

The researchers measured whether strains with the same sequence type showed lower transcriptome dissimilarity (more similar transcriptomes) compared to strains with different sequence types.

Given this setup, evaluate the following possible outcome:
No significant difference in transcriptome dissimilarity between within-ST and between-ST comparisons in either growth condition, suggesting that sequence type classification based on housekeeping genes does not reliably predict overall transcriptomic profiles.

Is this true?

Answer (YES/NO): NO